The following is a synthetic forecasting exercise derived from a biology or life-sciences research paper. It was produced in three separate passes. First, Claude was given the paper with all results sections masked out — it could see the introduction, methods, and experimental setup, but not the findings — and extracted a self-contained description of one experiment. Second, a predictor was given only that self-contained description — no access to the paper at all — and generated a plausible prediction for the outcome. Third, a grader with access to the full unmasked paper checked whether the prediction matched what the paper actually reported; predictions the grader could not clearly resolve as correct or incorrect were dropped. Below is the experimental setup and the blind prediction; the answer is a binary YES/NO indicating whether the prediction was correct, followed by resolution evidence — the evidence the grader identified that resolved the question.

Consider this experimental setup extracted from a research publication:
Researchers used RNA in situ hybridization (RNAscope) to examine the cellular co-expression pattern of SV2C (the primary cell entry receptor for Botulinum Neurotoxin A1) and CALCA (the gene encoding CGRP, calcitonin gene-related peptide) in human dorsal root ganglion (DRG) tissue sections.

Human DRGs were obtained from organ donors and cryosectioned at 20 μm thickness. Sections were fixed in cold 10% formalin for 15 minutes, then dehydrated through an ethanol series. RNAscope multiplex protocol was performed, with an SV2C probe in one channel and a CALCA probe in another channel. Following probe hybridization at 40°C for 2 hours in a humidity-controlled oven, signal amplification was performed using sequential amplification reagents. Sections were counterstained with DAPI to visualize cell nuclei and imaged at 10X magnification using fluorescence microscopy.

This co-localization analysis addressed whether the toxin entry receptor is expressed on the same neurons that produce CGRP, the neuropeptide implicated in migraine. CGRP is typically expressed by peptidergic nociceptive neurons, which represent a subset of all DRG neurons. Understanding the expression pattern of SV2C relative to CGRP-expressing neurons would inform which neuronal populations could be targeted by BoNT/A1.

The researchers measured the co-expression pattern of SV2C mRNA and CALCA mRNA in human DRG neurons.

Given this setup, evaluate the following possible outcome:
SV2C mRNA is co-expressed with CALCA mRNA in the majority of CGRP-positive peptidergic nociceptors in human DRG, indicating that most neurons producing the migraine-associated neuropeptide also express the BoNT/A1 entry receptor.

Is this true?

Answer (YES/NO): YES